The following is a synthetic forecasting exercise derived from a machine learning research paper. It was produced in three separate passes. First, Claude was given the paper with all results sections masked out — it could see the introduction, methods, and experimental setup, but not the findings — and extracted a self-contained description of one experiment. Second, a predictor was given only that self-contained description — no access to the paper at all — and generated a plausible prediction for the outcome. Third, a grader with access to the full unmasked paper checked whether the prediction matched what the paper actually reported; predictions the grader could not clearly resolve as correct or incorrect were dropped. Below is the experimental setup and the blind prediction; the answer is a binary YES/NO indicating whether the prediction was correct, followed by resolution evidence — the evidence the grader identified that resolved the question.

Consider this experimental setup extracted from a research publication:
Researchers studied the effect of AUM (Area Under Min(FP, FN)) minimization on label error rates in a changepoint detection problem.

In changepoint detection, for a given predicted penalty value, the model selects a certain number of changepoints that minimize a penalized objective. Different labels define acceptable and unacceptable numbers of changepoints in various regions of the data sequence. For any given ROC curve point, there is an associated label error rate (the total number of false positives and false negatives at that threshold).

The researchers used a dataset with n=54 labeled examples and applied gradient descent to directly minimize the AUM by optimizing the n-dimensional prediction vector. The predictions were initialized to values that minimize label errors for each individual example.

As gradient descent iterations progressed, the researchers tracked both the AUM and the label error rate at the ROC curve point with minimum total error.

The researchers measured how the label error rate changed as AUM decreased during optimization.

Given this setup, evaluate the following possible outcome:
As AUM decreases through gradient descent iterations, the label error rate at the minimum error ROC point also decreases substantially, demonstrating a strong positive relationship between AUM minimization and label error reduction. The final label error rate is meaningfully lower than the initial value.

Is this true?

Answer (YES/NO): NO